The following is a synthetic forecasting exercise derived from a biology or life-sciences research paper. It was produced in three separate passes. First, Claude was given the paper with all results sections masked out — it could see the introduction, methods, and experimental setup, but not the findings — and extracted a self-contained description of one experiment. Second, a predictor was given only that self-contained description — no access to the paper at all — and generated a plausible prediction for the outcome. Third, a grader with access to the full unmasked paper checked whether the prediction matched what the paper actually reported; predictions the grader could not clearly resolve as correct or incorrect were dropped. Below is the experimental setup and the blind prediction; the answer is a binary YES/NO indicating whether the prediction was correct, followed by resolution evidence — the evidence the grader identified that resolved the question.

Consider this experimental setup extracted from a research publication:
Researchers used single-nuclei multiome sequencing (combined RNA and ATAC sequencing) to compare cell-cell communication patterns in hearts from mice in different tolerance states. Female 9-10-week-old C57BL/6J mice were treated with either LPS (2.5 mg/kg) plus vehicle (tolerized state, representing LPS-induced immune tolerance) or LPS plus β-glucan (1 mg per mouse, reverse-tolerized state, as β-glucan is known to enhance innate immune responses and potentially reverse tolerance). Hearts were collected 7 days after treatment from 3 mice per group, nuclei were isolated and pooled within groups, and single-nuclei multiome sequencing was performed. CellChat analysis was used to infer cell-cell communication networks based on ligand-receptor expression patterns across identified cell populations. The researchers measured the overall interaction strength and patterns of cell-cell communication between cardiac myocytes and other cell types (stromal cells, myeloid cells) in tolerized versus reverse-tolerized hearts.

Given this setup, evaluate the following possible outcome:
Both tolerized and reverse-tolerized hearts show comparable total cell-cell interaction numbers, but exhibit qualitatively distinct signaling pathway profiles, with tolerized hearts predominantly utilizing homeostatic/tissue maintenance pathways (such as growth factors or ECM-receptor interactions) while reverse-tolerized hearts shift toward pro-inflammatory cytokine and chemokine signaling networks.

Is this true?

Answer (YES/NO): NO